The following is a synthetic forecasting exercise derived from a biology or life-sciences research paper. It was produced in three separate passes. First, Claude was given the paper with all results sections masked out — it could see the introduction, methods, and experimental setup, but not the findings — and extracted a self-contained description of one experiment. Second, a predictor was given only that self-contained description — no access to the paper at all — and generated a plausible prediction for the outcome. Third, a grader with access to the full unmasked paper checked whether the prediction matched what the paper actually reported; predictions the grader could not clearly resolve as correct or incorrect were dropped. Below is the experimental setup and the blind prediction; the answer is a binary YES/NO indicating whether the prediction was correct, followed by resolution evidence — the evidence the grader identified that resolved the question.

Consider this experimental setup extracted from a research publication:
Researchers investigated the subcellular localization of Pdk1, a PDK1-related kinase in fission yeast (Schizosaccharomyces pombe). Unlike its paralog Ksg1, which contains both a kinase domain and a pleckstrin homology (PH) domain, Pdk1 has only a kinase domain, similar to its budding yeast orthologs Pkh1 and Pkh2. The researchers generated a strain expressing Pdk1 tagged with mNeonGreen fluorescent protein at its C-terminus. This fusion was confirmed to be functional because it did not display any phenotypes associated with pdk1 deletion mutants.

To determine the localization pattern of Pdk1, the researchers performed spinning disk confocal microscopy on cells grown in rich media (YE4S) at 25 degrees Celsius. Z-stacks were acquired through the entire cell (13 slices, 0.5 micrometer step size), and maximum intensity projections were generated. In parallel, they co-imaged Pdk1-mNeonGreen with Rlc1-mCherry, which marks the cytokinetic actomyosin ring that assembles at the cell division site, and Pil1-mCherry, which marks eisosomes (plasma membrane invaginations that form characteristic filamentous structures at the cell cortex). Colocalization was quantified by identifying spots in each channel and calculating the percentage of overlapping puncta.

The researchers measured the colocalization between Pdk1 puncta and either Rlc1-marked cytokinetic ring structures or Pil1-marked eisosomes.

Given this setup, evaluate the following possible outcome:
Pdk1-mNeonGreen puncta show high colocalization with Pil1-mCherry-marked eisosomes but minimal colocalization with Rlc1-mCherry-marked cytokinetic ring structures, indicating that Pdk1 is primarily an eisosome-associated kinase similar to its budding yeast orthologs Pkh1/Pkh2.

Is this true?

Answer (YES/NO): YES